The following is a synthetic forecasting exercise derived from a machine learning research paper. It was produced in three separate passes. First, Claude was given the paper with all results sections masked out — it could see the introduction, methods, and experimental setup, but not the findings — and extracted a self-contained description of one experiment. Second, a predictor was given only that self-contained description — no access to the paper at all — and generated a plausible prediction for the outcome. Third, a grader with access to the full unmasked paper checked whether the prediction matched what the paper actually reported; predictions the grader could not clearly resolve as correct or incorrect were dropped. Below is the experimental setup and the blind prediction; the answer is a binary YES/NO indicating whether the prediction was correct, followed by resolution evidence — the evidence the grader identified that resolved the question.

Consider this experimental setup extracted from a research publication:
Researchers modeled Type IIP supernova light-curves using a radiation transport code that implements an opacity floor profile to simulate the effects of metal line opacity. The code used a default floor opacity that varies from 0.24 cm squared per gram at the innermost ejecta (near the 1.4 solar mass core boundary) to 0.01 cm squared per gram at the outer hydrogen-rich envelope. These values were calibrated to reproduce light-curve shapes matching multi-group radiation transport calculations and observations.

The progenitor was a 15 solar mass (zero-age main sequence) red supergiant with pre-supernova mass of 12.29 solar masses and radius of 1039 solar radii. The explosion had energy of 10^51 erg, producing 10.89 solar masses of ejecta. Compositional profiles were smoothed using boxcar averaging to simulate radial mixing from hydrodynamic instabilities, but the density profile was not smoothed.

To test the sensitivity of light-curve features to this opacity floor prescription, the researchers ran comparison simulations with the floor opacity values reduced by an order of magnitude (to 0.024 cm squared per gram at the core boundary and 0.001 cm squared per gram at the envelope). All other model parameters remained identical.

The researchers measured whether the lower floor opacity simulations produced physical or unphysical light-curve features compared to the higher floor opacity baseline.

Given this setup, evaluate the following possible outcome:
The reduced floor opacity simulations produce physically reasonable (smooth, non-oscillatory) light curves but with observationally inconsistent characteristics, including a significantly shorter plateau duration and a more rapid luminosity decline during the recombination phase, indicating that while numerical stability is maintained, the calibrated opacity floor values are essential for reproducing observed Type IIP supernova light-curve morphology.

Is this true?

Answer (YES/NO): NO